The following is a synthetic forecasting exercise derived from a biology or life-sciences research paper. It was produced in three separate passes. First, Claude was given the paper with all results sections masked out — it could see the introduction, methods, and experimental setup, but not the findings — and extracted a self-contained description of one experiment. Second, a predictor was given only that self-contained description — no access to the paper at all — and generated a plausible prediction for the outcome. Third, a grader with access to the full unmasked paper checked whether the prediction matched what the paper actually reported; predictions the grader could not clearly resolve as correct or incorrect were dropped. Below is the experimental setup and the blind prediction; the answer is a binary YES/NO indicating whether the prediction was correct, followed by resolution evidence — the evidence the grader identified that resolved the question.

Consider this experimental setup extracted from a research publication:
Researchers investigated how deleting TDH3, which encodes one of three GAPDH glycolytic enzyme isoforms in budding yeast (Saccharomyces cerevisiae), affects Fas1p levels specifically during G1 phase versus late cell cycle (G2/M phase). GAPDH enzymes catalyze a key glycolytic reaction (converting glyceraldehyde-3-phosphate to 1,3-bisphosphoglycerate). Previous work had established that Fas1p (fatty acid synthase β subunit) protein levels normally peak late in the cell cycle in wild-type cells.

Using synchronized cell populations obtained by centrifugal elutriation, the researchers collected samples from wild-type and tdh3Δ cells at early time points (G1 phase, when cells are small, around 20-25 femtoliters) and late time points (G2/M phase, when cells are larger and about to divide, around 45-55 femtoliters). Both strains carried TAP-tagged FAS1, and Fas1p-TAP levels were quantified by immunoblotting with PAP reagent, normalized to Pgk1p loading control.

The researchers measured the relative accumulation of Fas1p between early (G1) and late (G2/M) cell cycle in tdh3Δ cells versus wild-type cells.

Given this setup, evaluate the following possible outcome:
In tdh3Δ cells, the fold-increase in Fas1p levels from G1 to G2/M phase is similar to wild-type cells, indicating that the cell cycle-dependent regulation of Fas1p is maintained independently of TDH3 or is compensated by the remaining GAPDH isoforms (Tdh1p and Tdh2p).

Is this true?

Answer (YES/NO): NO